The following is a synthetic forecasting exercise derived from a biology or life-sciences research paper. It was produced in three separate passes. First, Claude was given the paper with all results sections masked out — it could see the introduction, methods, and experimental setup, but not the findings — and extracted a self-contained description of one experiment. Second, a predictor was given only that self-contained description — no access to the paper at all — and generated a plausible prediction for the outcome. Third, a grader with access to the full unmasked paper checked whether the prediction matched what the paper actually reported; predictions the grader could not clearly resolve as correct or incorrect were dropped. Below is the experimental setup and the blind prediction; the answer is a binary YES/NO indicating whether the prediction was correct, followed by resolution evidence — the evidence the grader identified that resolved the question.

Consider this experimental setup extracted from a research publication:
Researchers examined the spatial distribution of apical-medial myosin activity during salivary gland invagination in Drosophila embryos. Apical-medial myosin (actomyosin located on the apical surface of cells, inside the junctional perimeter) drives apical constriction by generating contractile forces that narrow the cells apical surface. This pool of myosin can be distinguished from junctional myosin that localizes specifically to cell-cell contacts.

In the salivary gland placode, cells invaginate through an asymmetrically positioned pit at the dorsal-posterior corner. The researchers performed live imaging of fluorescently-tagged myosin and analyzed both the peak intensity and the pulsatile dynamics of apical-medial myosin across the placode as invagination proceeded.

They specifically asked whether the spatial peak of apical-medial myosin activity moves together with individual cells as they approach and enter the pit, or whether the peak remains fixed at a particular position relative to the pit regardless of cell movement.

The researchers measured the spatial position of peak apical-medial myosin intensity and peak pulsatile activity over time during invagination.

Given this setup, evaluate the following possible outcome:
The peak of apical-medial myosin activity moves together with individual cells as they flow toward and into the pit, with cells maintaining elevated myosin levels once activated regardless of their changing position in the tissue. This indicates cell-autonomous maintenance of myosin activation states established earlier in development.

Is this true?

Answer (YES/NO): NO